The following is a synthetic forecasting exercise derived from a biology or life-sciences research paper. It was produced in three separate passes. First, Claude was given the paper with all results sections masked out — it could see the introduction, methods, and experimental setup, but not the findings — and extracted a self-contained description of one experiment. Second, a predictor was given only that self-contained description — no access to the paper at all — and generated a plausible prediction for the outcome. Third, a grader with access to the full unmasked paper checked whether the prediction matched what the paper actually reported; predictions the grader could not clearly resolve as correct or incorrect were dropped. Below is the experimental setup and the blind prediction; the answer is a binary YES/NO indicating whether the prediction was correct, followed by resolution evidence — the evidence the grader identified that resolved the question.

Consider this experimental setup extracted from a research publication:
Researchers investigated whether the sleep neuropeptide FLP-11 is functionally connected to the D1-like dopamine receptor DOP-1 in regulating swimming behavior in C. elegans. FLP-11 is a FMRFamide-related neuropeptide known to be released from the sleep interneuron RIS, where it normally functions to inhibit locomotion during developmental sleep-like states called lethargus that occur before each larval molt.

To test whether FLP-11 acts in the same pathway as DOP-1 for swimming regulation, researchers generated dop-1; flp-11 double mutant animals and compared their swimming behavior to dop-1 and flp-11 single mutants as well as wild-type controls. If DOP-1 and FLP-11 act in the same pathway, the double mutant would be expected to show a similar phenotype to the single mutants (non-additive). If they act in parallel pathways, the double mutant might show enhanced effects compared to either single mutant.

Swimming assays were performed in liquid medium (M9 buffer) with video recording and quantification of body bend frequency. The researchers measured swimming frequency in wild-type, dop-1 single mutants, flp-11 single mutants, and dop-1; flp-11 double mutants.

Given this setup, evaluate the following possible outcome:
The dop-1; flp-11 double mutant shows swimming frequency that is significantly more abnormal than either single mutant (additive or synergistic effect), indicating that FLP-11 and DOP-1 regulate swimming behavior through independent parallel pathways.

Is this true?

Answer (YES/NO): NO